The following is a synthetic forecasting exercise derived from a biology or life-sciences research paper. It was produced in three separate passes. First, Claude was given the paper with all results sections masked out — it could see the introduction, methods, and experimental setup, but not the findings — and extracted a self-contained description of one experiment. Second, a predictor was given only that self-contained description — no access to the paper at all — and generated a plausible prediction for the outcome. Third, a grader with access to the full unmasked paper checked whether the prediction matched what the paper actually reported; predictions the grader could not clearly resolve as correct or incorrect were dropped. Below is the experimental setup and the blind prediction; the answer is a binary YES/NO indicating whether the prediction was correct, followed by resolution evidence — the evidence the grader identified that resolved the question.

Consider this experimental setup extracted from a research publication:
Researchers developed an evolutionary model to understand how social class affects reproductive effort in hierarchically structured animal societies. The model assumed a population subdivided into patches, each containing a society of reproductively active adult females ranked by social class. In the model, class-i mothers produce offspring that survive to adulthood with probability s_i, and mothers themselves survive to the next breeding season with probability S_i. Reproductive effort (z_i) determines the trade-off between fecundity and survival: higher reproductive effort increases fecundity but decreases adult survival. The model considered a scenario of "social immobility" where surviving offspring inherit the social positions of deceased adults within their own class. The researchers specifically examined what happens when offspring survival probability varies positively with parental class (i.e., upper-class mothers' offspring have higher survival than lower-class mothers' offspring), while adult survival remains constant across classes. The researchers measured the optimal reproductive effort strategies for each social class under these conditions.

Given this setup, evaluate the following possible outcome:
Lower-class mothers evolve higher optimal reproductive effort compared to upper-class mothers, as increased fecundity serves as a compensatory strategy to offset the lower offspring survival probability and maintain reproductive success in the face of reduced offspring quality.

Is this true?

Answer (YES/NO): NO